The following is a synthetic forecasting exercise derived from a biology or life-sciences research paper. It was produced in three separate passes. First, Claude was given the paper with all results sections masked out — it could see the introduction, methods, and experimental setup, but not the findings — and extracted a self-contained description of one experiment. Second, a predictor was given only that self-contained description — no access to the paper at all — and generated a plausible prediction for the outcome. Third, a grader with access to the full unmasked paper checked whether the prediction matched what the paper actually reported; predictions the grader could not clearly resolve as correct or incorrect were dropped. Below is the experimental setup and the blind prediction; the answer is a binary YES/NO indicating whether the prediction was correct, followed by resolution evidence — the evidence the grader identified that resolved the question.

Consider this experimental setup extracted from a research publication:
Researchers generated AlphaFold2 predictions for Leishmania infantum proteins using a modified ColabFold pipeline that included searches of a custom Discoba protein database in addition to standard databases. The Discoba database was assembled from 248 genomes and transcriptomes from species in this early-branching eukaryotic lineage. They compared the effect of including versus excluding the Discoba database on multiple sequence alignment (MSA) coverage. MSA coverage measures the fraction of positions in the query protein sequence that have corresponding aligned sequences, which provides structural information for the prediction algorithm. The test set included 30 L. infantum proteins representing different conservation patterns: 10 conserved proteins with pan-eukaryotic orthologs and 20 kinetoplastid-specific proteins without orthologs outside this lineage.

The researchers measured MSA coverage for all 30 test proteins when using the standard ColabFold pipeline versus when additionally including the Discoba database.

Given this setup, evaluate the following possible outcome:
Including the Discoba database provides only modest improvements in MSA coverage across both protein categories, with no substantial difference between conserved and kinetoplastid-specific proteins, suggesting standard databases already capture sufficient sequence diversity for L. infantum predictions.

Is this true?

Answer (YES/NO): NO